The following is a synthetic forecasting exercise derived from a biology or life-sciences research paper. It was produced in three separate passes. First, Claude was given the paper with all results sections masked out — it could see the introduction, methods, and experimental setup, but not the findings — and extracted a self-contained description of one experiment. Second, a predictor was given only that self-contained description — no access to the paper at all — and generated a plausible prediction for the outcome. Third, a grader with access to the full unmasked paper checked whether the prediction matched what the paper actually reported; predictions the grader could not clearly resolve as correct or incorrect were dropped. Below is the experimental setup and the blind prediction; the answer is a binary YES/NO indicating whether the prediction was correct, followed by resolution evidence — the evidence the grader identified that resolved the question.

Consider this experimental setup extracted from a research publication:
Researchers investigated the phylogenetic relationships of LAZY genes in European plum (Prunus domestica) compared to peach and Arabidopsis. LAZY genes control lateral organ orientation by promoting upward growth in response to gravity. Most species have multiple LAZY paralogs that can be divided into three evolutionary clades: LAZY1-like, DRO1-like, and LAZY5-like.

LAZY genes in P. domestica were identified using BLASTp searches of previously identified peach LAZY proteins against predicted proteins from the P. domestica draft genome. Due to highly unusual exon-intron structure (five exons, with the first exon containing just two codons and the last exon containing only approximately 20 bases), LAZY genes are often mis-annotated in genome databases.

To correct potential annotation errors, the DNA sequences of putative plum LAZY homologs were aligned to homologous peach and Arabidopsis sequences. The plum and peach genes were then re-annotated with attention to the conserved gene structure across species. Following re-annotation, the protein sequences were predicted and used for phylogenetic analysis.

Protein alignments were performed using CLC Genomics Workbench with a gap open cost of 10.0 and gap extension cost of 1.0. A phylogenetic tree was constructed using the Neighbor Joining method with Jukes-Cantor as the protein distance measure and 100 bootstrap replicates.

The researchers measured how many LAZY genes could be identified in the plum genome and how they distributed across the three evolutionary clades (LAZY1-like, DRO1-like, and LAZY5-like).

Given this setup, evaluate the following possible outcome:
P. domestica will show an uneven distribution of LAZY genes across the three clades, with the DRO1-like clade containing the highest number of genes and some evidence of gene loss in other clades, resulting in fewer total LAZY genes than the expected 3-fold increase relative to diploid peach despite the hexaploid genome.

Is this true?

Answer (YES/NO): NO